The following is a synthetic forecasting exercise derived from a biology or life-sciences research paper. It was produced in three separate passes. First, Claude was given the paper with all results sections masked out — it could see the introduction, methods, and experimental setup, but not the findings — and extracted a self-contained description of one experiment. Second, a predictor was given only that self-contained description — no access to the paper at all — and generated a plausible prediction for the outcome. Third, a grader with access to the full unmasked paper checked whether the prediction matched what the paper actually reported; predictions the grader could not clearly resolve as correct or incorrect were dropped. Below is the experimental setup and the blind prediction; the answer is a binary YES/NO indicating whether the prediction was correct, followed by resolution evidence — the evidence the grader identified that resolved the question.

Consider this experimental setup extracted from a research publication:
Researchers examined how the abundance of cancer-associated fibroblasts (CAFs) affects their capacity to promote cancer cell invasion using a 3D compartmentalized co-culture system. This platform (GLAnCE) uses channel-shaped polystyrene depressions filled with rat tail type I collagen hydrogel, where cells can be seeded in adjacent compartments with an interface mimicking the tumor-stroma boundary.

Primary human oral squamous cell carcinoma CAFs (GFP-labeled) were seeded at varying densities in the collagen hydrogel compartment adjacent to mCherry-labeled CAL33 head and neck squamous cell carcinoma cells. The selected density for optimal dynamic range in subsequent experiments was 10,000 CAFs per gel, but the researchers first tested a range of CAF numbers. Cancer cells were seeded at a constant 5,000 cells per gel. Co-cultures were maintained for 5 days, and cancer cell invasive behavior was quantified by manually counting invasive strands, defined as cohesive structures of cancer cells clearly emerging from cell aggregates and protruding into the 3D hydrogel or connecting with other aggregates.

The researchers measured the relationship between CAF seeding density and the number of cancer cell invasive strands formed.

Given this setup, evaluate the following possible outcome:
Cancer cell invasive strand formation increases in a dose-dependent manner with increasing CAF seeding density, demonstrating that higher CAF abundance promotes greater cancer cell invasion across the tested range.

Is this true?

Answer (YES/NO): YES